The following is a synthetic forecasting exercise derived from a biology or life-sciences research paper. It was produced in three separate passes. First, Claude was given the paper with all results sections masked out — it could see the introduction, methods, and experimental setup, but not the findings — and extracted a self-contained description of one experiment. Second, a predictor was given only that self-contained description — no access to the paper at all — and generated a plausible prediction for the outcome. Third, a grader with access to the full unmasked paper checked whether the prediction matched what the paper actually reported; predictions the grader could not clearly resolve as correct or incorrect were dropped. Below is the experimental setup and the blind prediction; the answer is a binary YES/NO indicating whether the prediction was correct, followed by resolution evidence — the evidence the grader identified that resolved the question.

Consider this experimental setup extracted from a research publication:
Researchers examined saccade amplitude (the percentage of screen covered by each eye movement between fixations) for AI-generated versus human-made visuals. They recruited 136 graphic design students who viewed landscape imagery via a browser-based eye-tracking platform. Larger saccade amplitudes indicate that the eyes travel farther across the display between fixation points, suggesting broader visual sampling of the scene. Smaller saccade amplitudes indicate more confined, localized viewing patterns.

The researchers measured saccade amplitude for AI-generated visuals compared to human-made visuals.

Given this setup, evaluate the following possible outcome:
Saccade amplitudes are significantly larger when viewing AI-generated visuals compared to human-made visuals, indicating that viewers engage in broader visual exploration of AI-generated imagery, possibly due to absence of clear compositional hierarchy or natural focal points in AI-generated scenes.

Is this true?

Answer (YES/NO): NO